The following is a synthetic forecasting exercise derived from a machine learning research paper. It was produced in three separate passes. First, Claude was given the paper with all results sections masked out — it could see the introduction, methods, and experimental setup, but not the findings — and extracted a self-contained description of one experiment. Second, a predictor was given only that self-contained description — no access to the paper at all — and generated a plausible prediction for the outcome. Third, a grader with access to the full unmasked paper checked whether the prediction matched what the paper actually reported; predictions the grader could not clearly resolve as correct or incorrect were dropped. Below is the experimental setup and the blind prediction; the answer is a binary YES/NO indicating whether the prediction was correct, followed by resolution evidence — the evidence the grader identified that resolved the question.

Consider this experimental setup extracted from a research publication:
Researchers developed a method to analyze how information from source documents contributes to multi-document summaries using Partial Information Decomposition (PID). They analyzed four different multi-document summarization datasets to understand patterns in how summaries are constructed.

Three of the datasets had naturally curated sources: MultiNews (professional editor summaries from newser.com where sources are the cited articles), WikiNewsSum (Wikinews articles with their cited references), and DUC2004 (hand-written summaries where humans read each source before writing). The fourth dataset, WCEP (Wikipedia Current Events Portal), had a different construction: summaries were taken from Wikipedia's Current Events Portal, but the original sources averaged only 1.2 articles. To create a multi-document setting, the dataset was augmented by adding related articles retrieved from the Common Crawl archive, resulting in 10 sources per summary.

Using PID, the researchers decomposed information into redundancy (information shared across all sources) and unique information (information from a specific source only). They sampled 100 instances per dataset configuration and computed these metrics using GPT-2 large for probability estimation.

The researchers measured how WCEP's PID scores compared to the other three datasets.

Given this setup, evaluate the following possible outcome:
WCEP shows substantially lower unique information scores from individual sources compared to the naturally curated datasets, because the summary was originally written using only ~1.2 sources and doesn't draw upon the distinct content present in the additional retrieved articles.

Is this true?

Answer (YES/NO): NO